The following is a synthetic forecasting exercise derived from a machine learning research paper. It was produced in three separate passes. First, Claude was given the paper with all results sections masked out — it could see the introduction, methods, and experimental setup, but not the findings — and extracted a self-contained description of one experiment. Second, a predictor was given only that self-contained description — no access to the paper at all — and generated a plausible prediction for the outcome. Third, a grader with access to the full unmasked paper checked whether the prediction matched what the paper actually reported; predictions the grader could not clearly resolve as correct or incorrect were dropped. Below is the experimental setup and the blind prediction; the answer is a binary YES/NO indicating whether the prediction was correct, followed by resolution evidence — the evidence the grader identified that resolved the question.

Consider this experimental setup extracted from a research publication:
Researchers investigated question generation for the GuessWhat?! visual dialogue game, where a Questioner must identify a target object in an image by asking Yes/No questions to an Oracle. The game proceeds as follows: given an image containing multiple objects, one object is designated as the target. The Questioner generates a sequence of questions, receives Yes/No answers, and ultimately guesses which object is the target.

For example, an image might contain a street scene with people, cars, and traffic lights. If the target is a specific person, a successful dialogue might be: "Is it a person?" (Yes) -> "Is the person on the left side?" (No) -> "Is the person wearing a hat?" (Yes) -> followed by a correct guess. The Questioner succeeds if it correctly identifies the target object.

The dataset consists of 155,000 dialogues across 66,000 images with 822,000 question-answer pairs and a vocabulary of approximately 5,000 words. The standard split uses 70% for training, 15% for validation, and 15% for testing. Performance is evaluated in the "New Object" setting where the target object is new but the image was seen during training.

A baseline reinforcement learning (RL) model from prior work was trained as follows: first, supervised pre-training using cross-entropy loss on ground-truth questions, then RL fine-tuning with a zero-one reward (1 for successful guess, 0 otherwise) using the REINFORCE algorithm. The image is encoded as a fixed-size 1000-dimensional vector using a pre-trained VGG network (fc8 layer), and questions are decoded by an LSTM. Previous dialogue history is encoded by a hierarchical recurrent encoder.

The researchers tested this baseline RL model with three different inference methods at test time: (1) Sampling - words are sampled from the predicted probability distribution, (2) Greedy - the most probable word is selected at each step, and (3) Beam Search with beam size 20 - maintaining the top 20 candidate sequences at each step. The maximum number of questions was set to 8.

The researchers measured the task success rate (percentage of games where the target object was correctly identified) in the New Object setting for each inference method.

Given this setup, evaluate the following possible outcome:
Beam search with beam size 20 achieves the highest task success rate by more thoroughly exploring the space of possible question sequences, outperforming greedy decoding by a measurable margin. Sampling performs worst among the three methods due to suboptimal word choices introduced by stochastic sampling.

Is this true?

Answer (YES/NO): NO